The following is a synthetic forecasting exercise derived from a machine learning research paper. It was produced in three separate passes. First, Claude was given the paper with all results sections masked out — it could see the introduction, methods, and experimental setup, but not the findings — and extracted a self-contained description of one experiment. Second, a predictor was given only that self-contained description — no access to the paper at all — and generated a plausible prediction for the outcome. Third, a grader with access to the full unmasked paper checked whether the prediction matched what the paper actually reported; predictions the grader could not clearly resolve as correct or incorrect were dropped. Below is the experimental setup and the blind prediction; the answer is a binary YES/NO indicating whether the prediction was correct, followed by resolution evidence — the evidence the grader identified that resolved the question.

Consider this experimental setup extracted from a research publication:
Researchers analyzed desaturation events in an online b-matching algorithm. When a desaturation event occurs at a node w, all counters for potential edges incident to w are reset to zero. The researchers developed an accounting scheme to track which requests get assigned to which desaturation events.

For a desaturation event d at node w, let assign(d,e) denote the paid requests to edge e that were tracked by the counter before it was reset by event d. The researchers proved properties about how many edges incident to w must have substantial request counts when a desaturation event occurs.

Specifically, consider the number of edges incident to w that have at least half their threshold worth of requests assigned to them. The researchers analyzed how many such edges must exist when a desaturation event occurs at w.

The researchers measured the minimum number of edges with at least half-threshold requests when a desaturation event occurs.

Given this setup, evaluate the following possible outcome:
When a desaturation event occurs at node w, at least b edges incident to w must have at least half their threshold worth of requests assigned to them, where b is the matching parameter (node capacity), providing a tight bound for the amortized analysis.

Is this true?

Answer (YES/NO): NO